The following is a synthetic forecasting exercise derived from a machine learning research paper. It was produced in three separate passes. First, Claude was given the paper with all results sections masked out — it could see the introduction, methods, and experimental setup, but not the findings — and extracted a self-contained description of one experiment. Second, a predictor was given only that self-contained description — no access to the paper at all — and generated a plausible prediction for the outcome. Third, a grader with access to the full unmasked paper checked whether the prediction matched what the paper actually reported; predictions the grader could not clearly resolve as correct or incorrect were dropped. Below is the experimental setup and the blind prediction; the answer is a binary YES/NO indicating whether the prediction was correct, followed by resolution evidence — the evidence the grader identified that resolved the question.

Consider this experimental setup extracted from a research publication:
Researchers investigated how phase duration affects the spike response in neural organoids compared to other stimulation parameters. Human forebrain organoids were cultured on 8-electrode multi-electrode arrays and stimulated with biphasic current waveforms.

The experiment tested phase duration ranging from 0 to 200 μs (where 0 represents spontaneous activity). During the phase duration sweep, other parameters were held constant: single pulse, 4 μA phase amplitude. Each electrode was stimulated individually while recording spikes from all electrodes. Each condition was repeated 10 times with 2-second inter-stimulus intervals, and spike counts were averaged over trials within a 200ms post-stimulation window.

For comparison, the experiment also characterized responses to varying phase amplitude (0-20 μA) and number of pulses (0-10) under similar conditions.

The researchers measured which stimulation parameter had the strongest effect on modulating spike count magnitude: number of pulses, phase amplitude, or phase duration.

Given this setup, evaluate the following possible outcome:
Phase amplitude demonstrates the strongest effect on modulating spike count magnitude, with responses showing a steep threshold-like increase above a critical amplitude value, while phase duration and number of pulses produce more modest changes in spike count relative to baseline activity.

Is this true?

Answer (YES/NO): NO